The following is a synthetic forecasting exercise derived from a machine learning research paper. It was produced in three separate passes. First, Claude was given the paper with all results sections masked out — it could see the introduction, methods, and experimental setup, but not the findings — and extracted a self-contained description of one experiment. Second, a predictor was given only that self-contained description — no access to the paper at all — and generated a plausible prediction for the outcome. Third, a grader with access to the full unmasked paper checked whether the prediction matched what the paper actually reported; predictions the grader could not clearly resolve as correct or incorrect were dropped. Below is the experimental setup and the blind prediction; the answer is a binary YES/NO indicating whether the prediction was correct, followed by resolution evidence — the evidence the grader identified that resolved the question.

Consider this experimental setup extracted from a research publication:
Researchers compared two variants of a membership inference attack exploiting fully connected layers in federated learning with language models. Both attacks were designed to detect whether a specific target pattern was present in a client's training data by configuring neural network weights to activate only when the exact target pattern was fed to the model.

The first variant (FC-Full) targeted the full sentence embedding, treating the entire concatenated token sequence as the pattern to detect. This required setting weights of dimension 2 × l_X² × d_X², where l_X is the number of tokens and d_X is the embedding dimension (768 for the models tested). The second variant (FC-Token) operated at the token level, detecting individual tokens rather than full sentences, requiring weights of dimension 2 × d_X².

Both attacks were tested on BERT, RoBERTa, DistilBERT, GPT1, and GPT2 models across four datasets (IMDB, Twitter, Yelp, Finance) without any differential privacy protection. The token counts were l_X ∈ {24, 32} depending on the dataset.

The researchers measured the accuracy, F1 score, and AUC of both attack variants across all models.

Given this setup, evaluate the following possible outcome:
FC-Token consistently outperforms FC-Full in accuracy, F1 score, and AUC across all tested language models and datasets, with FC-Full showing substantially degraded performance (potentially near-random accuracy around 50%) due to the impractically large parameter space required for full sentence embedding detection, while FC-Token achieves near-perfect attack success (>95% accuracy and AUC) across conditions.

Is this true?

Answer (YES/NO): NO